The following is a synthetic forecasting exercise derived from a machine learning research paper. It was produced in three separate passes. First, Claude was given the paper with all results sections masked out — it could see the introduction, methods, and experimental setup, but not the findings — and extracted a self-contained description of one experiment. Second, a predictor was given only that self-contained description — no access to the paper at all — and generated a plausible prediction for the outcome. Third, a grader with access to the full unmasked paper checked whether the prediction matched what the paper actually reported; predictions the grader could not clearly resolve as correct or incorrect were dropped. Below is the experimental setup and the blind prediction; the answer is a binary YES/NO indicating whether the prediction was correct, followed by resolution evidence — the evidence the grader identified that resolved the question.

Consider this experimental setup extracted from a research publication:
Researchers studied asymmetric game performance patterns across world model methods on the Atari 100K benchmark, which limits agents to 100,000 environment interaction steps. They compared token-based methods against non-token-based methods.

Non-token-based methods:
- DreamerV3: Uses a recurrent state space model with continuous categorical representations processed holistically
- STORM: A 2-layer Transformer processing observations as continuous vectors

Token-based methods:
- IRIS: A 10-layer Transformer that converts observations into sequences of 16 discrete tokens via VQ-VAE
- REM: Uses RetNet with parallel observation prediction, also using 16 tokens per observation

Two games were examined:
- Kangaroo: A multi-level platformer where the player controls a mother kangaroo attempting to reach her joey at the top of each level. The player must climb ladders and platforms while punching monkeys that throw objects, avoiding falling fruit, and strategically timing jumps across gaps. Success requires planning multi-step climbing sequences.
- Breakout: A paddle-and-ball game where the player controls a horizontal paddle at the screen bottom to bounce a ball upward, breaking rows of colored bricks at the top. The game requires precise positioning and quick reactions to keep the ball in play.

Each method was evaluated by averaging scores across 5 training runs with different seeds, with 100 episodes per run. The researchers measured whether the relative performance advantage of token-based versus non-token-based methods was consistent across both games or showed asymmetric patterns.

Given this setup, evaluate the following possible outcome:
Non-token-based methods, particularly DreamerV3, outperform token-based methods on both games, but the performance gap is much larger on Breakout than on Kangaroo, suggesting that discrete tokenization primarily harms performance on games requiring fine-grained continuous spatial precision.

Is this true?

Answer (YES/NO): NO